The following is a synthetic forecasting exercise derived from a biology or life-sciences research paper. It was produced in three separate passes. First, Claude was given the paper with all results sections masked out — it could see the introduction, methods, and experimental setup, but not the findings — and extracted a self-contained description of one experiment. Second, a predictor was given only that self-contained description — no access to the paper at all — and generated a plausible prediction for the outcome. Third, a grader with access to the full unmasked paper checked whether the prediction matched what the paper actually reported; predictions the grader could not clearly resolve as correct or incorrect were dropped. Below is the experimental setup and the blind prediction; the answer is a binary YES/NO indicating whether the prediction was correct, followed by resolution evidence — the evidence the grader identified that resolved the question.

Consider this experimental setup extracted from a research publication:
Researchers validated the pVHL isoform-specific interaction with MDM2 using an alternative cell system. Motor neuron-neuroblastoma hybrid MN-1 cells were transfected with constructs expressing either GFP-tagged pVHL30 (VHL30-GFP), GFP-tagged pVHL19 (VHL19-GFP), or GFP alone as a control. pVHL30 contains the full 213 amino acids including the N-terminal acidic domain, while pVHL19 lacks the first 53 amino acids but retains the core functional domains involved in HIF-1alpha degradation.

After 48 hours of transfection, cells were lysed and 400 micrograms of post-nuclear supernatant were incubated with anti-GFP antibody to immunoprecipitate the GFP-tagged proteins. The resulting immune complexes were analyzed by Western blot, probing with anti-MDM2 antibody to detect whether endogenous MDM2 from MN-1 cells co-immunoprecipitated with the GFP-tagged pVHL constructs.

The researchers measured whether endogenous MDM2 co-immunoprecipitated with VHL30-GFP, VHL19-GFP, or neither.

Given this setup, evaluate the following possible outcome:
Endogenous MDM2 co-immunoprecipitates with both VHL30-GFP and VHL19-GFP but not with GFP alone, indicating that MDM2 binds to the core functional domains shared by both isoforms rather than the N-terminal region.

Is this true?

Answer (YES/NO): NO